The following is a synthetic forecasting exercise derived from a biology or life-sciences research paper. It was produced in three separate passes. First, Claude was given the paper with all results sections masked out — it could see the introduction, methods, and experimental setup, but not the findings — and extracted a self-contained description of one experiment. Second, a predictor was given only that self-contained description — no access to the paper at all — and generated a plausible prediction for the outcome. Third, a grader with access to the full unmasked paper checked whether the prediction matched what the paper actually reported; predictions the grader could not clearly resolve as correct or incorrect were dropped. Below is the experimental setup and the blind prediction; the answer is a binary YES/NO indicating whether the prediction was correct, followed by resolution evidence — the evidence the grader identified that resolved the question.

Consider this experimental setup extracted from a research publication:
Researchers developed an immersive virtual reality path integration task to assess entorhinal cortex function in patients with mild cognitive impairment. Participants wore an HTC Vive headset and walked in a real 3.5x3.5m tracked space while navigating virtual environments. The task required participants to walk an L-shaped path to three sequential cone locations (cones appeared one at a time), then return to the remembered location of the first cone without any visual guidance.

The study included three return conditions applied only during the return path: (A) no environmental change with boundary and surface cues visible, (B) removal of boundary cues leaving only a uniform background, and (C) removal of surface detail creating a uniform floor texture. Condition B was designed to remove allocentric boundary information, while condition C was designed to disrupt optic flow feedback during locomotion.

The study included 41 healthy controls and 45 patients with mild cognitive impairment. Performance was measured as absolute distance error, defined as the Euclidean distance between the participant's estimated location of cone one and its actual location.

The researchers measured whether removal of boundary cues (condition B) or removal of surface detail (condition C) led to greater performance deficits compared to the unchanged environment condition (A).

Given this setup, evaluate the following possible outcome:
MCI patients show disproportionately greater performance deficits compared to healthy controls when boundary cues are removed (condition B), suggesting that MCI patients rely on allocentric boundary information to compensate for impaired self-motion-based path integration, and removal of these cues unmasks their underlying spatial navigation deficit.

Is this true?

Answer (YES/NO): NO